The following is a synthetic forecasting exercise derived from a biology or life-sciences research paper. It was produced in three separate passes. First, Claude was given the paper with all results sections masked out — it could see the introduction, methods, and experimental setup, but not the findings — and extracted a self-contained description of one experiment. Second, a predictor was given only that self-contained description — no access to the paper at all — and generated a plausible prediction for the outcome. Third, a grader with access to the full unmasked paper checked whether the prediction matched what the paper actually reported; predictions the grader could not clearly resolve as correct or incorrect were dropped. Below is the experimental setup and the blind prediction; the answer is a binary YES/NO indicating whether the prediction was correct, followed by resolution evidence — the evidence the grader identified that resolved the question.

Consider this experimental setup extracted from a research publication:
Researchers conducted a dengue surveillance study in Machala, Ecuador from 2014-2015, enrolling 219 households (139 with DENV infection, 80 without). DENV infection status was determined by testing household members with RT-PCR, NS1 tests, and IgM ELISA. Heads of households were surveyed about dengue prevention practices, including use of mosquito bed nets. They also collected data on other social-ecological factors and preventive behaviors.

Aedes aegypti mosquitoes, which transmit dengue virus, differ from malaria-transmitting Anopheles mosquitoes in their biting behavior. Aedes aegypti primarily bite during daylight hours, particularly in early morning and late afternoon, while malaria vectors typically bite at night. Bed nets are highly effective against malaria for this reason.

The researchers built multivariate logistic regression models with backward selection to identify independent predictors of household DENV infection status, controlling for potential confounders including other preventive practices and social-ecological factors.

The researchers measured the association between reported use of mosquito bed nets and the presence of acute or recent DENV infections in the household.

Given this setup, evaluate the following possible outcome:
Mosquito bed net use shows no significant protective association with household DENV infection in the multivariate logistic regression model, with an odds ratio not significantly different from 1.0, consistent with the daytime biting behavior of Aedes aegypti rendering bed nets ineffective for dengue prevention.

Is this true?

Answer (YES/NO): NO